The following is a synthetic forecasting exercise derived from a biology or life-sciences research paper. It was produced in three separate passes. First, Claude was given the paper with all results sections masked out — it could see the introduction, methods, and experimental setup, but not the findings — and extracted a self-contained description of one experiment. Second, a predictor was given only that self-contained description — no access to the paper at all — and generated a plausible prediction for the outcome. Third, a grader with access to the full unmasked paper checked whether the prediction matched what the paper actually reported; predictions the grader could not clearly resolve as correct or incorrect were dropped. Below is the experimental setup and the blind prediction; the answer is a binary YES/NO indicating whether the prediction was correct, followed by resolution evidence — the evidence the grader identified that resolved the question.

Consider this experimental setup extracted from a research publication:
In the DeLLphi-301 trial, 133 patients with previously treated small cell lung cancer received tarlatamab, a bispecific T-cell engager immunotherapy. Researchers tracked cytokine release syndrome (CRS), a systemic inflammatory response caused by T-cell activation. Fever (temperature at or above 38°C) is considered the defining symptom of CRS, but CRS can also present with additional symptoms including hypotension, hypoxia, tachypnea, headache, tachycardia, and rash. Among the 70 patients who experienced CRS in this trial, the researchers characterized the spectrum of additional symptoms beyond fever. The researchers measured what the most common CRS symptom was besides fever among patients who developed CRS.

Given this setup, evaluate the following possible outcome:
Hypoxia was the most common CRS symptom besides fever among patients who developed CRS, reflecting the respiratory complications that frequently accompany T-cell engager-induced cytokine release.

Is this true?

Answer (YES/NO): NO